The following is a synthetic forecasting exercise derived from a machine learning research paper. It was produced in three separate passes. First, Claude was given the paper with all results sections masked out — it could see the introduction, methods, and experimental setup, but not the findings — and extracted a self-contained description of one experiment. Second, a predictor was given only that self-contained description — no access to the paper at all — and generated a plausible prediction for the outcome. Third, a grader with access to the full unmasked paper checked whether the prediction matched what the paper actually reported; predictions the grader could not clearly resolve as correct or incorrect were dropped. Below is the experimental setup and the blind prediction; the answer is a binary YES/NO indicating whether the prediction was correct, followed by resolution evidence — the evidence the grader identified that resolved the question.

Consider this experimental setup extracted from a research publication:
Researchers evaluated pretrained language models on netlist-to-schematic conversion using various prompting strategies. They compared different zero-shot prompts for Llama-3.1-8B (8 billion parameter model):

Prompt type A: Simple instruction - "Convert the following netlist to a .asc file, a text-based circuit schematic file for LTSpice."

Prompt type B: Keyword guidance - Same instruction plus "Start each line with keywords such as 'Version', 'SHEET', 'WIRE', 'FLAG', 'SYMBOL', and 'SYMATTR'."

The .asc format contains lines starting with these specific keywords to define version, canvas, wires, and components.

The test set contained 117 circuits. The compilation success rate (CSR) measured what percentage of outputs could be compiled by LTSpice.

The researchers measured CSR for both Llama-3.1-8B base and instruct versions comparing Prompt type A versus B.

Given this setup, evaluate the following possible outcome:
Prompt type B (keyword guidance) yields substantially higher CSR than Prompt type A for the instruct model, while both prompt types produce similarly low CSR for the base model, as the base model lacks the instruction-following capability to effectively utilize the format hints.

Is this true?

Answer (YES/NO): NO